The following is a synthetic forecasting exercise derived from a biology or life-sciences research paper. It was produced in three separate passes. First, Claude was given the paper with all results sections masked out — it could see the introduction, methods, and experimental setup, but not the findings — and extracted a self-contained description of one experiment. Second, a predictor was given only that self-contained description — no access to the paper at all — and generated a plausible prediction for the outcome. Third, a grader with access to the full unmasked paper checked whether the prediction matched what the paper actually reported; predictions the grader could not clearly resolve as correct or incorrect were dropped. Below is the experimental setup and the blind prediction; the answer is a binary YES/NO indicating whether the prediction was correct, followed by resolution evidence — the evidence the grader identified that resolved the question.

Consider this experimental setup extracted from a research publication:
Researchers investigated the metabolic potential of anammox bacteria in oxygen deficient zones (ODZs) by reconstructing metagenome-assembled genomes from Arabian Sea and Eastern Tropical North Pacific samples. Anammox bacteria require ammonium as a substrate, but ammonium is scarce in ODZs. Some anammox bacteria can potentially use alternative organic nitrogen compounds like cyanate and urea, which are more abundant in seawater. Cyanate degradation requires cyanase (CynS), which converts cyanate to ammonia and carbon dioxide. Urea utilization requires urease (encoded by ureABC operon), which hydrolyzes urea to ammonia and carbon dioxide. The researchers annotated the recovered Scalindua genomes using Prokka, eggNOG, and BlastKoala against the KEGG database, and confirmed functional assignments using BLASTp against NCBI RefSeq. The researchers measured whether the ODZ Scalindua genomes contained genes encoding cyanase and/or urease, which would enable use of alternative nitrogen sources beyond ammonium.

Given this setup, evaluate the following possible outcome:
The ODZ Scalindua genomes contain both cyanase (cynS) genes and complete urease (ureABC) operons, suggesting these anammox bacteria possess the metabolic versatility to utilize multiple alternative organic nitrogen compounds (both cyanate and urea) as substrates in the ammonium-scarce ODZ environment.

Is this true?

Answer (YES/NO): NO